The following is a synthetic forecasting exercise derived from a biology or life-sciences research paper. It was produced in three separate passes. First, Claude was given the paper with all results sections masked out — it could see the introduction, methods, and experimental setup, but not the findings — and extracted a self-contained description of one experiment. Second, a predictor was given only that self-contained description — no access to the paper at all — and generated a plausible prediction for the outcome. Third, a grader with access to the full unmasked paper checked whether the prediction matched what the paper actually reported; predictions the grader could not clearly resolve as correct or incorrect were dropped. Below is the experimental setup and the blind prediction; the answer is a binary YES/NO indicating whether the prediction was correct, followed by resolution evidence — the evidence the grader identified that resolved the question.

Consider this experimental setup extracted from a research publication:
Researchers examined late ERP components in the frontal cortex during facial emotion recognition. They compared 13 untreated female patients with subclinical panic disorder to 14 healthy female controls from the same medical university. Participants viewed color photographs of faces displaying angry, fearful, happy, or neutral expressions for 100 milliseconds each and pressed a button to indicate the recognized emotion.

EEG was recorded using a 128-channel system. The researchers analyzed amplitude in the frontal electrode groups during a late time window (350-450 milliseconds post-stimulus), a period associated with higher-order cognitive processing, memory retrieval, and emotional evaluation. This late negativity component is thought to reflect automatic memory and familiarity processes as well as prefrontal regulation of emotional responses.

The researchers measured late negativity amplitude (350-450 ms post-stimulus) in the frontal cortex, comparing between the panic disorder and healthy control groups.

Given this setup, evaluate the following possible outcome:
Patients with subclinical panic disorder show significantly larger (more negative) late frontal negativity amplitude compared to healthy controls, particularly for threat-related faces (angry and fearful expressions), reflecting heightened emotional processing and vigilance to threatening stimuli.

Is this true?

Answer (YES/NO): NO